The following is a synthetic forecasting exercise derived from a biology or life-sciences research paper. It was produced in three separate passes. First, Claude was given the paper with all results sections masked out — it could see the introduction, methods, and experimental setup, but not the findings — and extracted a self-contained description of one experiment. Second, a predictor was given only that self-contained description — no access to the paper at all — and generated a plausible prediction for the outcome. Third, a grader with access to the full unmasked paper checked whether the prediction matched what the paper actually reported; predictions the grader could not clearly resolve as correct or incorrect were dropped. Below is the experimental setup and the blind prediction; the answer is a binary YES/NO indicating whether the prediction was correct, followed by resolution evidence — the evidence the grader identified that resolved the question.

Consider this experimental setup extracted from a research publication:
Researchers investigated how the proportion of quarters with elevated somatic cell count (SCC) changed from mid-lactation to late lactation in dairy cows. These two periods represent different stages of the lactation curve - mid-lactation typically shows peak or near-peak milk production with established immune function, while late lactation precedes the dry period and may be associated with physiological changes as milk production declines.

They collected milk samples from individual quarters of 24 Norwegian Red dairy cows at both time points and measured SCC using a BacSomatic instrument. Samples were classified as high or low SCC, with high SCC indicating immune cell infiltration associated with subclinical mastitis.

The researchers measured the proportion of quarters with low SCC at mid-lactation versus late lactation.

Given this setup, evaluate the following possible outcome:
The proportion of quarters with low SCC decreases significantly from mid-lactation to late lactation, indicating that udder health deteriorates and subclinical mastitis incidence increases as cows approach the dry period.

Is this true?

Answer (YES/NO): YES